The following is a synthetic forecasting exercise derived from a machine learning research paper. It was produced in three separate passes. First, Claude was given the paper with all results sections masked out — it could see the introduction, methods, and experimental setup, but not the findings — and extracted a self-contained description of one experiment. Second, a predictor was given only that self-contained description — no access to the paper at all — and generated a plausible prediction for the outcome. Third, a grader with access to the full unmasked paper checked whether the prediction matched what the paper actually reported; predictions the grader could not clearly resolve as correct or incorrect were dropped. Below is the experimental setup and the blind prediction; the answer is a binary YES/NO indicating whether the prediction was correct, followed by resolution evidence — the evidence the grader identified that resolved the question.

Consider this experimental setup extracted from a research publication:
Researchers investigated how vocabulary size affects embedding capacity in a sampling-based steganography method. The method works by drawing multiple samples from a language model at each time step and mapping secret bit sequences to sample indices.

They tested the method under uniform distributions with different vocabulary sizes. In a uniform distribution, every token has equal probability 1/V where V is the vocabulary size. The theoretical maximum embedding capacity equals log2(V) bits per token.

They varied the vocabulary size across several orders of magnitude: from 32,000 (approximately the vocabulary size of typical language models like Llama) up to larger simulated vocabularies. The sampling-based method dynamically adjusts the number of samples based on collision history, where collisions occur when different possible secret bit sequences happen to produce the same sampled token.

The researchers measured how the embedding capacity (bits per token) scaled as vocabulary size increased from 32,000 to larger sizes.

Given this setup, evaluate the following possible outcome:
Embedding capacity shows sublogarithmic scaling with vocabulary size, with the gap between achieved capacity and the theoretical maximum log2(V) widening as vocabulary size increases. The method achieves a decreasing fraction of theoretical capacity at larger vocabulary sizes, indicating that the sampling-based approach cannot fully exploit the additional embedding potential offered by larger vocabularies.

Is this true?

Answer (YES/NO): NO